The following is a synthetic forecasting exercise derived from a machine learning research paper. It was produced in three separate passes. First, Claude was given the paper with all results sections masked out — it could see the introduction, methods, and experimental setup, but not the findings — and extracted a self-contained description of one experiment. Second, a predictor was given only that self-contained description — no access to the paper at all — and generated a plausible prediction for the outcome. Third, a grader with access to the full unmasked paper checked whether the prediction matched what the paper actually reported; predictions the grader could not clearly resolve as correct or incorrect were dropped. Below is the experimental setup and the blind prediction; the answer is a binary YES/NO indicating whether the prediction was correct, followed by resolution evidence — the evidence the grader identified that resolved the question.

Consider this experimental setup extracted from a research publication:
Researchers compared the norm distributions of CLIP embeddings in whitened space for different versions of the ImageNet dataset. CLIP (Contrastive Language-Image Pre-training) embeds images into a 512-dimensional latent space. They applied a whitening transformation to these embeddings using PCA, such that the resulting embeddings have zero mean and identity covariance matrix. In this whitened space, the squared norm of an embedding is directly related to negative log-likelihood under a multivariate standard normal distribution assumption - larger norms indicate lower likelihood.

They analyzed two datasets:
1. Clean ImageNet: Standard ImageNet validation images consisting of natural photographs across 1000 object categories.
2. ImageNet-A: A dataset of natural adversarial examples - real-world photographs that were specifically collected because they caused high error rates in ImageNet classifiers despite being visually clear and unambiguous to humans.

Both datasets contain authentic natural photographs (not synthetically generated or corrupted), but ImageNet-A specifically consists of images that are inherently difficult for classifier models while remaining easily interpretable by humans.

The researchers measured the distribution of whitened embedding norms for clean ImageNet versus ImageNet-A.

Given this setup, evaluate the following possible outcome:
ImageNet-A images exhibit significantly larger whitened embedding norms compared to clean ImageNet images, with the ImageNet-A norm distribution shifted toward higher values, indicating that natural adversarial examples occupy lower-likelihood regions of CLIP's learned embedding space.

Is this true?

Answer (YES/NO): NO